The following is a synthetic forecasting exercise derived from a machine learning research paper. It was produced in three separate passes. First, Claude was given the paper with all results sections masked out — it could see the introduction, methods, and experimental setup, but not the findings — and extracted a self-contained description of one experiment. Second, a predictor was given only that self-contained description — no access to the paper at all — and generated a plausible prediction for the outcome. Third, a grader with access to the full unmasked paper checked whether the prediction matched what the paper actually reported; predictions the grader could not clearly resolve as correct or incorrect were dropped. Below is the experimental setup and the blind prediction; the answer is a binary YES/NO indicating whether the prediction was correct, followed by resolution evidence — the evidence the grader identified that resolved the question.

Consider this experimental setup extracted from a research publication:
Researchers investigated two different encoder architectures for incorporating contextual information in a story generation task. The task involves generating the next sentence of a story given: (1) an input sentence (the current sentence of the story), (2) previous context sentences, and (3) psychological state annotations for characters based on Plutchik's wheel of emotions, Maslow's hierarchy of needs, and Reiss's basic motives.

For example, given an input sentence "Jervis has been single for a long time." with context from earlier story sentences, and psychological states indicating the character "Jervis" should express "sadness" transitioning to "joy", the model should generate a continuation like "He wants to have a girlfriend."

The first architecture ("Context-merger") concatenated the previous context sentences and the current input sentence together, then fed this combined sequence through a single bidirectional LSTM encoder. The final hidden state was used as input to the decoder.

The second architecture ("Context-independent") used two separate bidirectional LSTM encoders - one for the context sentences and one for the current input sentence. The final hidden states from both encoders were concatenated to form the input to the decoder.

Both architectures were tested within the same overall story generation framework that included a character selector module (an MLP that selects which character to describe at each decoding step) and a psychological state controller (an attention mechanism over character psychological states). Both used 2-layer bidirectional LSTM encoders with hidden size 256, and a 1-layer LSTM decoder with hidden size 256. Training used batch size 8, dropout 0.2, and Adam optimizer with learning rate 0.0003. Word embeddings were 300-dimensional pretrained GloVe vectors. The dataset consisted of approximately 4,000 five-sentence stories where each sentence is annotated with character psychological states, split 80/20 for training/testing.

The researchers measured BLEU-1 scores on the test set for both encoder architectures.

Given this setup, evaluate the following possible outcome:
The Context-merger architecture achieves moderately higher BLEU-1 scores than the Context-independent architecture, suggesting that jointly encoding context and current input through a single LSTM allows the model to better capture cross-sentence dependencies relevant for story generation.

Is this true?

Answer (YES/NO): NO